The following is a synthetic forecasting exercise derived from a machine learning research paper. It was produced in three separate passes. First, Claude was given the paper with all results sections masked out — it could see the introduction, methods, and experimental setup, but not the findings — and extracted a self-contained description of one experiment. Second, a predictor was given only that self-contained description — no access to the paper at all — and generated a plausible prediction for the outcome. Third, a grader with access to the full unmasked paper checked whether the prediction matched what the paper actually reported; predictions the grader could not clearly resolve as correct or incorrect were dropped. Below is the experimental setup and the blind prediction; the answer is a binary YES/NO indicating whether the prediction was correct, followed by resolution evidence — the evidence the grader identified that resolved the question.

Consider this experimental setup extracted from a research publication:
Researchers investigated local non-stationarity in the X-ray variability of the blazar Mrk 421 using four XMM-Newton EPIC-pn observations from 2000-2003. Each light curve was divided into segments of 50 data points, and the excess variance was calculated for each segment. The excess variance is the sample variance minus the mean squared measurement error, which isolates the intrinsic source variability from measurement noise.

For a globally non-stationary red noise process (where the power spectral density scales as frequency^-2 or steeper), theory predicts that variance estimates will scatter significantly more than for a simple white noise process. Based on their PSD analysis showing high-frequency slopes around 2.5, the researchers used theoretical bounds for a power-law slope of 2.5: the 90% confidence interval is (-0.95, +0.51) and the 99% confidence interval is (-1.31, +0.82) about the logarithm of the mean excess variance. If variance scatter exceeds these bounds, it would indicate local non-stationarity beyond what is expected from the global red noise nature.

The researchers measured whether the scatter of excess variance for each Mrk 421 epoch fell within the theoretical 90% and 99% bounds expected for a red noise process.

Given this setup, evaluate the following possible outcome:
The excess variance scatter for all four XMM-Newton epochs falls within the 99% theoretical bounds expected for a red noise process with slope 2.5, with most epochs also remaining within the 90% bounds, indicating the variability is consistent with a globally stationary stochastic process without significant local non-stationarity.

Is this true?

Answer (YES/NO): YES